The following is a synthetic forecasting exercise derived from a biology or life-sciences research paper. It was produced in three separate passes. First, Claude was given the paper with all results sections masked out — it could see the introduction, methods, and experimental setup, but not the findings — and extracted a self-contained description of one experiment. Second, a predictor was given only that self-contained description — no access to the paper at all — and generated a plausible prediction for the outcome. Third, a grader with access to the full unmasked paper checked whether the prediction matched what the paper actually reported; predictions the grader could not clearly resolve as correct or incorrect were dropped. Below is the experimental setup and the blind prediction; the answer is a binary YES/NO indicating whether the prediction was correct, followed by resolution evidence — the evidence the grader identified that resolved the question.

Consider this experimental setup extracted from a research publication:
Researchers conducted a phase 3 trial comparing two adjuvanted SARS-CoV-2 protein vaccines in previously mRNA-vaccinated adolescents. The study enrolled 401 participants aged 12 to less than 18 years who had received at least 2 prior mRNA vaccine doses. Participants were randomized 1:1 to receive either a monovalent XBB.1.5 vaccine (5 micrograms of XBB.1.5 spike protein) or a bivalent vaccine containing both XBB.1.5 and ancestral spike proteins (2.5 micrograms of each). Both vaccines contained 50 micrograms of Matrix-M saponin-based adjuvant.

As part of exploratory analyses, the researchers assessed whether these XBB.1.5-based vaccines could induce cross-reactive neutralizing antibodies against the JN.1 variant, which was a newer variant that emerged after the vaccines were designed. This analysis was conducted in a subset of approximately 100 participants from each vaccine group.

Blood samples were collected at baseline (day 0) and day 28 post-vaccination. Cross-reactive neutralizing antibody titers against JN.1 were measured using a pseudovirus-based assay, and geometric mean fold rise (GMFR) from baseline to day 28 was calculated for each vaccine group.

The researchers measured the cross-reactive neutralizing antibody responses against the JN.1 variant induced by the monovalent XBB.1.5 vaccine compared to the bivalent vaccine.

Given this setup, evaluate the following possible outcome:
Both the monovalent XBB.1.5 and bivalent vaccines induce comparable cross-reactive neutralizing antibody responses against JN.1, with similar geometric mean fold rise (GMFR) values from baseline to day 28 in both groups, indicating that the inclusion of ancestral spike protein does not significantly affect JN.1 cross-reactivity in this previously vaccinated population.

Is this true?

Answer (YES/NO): NO